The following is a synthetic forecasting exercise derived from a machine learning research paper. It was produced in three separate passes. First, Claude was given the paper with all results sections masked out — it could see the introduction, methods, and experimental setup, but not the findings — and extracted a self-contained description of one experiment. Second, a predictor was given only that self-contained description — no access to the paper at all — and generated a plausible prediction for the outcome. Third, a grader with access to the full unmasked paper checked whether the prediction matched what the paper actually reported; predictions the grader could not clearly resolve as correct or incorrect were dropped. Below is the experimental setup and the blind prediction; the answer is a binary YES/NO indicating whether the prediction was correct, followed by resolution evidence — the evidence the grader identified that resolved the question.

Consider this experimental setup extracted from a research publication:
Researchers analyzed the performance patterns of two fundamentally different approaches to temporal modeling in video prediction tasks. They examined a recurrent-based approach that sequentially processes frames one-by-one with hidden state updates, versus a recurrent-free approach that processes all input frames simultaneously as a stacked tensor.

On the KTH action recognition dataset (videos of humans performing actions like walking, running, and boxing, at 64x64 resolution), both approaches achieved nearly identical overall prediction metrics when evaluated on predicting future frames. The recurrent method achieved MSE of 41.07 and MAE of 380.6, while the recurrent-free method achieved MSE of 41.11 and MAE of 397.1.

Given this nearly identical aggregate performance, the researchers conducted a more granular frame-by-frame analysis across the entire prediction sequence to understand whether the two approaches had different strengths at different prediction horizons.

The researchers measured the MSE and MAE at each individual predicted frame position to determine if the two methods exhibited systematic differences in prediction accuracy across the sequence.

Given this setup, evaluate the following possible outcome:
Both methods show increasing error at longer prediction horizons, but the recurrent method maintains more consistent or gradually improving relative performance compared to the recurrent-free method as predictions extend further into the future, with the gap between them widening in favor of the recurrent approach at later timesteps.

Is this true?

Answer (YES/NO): NO